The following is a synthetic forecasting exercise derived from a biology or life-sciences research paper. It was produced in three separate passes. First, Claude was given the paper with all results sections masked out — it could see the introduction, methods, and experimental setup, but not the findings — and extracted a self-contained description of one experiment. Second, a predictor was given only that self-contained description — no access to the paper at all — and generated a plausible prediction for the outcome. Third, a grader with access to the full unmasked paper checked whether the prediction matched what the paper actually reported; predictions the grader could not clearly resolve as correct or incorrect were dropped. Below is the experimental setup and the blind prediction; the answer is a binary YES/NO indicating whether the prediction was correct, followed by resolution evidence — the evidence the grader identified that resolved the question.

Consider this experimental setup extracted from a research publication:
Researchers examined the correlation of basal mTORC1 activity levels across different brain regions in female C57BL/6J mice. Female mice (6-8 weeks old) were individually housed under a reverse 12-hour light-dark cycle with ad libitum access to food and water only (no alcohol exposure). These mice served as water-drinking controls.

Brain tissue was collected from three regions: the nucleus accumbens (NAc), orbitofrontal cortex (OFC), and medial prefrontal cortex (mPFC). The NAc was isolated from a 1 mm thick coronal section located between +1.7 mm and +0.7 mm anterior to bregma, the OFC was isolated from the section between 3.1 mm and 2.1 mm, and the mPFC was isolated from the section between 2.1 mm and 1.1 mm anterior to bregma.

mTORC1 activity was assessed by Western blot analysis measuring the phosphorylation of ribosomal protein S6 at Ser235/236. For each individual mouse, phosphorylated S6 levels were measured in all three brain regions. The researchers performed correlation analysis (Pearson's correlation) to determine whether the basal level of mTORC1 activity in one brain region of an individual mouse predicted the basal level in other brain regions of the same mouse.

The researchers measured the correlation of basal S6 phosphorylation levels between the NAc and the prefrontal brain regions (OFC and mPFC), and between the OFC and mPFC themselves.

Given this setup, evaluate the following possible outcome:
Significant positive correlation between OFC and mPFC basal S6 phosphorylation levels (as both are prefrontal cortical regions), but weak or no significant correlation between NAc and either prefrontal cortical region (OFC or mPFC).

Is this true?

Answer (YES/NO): YES